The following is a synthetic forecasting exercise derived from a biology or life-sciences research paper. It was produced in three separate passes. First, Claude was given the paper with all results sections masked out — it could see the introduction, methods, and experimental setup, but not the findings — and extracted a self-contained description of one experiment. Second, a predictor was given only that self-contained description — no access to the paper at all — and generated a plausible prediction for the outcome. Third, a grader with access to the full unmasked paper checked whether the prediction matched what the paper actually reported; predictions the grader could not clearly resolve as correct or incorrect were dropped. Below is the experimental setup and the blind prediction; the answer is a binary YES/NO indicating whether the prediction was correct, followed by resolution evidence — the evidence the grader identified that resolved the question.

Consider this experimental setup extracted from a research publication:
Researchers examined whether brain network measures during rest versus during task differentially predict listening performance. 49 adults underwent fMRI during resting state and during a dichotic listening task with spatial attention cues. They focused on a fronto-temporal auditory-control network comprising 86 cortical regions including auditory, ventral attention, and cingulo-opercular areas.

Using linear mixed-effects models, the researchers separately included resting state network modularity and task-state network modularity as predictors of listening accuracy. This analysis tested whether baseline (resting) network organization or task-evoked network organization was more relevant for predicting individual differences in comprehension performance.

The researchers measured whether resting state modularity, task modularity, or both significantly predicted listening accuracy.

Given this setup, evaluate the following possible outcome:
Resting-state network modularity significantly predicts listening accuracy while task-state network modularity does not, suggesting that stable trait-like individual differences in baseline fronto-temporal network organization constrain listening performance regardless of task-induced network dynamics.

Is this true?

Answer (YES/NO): NO